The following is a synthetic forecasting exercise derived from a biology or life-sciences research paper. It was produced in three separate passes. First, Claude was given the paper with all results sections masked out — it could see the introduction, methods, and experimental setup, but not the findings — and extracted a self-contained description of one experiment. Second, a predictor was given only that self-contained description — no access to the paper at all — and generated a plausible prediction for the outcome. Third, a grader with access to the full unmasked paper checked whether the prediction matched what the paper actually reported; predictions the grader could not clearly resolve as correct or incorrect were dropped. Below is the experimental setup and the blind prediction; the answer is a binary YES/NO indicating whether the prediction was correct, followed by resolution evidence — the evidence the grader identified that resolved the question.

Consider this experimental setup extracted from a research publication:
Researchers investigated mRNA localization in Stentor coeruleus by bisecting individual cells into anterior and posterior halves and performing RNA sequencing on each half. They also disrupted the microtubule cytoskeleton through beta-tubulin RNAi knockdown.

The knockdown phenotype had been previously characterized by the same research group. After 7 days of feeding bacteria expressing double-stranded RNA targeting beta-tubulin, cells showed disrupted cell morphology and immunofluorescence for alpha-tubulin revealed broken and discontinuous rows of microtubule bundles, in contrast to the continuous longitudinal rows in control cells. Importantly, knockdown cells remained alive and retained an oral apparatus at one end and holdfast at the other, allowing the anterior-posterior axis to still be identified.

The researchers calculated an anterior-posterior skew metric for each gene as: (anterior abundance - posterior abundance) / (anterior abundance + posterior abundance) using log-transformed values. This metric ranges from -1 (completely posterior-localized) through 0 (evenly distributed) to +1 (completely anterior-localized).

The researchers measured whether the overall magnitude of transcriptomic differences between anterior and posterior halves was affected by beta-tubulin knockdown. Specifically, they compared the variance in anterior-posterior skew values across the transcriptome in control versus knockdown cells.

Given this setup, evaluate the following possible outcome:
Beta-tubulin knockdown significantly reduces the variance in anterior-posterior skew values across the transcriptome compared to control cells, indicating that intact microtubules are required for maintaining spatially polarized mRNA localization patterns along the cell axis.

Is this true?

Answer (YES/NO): YES